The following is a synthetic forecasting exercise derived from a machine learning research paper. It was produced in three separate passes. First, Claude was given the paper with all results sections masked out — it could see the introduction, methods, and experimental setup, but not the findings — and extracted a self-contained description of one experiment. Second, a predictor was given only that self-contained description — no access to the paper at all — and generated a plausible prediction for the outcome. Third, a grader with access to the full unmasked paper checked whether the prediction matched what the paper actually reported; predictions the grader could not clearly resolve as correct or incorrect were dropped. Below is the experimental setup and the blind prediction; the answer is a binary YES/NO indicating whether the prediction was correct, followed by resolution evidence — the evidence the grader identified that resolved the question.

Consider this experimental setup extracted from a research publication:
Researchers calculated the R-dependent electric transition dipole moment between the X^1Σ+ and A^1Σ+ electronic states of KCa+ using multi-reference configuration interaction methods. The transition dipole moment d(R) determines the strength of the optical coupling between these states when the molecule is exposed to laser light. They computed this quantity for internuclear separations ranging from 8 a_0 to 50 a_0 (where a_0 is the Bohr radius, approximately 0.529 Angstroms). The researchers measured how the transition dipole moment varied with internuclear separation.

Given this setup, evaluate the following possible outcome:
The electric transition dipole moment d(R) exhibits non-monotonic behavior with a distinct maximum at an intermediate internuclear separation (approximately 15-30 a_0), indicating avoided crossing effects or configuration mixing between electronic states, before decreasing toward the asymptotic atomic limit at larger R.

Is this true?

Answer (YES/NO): NO